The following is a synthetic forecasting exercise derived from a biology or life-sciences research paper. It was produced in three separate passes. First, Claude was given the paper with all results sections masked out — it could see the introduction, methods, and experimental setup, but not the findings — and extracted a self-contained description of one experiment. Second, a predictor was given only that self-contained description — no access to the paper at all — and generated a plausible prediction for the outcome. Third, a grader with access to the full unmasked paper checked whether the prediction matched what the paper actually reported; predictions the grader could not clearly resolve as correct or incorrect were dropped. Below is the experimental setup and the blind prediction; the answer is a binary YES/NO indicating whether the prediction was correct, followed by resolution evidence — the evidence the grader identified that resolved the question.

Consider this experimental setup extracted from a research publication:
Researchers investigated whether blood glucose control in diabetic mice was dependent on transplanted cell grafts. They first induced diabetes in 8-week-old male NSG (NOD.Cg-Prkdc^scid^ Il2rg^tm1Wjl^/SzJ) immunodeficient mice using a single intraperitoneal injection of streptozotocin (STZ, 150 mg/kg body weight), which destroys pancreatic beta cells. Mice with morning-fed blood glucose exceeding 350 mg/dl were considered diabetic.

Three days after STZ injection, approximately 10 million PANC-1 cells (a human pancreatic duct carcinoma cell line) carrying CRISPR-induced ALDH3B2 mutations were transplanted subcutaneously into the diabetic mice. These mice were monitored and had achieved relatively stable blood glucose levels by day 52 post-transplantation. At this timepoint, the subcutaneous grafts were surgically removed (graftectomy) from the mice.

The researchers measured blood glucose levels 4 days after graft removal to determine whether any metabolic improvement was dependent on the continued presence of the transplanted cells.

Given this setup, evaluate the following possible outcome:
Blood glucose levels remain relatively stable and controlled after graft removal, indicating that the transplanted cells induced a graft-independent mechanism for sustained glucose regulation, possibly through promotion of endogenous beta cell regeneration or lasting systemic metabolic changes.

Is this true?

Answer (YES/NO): NO